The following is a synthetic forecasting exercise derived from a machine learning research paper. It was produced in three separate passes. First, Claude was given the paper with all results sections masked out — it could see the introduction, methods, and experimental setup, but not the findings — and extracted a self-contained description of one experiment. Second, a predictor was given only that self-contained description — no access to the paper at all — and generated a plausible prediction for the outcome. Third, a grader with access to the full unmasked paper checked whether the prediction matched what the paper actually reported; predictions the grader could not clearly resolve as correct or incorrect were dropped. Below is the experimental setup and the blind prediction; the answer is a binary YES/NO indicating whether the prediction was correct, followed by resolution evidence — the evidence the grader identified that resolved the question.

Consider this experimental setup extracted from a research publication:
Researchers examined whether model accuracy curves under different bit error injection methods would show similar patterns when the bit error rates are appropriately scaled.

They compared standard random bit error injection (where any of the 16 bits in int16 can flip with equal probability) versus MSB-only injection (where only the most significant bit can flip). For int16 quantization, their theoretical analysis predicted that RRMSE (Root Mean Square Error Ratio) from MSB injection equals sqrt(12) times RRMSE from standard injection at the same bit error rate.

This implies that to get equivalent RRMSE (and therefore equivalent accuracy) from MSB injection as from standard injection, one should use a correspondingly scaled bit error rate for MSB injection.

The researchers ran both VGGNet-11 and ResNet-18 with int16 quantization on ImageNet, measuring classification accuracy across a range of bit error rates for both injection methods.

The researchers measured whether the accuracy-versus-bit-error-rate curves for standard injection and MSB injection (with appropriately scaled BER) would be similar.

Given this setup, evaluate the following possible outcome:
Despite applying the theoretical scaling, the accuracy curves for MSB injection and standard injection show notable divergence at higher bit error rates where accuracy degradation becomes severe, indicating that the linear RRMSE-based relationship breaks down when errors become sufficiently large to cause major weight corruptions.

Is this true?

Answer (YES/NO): NO